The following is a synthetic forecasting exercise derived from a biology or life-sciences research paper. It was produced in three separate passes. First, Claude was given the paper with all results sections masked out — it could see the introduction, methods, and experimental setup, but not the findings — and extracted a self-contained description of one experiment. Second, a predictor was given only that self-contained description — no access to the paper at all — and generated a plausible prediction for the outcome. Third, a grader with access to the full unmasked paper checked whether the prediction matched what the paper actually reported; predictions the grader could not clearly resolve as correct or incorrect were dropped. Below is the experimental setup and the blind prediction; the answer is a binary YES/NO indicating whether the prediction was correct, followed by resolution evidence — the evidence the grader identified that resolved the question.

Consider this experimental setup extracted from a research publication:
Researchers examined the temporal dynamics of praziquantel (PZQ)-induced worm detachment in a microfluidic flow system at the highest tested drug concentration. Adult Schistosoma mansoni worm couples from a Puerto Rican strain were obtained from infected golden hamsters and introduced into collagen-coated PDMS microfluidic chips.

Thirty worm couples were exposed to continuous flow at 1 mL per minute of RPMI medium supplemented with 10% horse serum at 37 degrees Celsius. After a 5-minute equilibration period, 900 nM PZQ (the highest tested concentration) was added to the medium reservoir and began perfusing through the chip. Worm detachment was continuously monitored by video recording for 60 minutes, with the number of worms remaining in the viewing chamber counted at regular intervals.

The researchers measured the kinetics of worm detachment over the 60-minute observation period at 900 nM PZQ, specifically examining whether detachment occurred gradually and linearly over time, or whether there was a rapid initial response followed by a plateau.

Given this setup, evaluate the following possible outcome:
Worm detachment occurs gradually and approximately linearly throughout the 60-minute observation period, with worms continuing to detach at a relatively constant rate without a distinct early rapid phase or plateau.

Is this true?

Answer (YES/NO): NO